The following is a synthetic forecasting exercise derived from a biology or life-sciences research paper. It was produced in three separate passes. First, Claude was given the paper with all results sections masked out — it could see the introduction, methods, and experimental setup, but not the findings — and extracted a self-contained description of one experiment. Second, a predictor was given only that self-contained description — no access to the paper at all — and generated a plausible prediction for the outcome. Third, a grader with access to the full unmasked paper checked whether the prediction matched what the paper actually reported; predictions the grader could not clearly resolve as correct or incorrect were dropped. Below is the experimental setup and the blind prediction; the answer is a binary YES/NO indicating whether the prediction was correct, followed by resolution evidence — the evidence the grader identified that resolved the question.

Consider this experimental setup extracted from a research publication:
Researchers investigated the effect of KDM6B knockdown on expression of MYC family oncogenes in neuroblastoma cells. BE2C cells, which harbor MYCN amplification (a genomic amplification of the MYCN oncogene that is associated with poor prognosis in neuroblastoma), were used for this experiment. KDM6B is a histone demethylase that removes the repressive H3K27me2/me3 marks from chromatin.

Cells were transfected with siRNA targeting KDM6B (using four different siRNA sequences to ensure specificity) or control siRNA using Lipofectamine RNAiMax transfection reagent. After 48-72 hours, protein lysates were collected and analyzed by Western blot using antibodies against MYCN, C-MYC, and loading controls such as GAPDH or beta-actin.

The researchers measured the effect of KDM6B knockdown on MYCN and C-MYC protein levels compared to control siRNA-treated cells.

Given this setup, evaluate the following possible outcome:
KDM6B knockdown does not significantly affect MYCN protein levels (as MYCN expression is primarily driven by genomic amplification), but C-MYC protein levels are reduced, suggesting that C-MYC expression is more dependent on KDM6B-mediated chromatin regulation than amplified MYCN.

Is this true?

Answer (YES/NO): NO